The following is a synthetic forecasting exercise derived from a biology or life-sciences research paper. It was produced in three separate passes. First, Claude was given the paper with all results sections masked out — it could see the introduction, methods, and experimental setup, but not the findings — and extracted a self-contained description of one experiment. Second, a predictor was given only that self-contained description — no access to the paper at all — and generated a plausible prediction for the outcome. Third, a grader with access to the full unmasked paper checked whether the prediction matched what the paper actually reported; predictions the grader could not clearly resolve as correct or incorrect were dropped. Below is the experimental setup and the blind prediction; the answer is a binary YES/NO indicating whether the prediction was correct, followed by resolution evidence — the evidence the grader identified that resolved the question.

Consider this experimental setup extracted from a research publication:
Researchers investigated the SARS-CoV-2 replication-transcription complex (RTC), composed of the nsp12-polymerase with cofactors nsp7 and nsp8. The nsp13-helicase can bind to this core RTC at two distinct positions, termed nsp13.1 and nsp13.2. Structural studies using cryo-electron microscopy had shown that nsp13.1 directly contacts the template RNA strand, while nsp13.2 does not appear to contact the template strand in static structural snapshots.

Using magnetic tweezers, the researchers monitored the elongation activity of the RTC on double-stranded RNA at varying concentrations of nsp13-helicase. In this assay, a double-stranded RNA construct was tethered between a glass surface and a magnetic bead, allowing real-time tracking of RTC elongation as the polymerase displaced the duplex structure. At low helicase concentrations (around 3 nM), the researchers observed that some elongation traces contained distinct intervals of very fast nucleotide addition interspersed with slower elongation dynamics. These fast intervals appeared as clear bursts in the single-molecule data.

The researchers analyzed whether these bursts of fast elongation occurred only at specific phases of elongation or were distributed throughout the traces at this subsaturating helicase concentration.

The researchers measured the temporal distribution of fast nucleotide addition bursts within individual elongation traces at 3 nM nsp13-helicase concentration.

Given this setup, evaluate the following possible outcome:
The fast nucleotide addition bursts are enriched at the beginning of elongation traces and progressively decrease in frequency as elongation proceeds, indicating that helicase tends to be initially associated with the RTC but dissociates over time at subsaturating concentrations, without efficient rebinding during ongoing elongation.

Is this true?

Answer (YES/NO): NO